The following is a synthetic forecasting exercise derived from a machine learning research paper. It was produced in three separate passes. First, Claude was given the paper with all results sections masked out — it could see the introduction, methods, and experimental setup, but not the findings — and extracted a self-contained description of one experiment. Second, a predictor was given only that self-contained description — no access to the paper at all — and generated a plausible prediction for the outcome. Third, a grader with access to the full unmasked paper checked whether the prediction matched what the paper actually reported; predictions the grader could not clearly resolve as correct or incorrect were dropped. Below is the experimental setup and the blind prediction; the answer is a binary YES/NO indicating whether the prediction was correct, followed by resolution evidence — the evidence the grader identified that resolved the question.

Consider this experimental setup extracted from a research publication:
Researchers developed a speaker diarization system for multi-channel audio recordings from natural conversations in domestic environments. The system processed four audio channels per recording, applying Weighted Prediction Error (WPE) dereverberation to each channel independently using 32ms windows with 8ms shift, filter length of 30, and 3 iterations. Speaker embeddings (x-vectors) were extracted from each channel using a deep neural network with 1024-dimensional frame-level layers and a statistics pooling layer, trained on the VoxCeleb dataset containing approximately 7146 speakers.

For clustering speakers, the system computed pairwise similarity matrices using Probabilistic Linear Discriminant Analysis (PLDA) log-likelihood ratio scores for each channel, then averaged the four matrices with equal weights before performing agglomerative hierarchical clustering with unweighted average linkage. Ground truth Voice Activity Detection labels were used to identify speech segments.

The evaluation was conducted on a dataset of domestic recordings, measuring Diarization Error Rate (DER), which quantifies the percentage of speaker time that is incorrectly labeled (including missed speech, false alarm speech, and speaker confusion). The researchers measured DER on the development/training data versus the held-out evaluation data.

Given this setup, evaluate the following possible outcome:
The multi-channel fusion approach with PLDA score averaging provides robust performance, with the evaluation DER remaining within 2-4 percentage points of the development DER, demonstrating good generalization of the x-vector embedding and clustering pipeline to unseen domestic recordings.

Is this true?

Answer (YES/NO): NO